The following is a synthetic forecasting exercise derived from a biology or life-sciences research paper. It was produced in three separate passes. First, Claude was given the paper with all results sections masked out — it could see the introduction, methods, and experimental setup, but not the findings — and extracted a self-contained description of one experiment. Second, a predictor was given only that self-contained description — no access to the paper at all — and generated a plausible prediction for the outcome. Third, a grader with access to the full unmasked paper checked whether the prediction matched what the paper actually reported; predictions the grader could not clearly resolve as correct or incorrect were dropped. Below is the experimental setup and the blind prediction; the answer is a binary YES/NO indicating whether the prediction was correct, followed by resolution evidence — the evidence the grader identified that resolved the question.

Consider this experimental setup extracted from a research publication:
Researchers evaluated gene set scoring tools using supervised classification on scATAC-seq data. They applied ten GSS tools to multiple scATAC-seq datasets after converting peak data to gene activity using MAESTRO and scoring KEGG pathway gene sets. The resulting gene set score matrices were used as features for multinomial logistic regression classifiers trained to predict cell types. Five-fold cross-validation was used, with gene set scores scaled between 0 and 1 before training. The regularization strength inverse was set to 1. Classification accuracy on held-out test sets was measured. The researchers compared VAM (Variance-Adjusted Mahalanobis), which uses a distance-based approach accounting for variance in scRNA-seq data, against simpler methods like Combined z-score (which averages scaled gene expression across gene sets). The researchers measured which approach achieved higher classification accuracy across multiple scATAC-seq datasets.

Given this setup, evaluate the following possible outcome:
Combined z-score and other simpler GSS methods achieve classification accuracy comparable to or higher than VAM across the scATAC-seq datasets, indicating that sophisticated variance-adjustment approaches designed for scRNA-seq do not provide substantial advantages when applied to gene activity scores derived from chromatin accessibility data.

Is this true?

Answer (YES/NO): YES